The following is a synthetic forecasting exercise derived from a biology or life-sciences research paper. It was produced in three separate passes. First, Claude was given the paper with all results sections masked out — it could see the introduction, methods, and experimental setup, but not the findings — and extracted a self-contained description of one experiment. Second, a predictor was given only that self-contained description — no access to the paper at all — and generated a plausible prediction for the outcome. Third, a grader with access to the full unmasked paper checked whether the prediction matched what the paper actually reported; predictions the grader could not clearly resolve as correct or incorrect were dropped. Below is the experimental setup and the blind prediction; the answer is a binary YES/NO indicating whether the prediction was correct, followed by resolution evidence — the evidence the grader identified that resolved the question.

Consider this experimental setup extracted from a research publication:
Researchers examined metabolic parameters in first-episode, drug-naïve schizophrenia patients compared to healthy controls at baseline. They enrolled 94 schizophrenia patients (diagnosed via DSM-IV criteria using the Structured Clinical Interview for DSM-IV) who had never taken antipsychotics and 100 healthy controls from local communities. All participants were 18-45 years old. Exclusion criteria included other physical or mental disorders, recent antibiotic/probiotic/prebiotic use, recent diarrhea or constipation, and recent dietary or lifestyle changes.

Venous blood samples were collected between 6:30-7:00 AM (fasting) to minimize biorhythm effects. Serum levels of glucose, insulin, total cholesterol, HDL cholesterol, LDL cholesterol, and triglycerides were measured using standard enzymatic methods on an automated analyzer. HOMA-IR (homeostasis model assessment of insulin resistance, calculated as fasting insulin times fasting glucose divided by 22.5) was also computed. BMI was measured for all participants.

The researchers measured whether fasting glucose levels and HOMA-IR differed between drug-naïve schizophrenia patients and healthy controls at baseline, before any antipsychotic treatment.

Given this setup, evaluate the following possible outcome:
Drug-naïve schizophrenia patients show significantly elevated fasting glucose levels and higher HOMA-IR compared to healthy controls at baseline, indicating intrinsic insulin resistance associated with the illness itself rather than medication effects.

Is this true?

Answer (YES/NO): NO